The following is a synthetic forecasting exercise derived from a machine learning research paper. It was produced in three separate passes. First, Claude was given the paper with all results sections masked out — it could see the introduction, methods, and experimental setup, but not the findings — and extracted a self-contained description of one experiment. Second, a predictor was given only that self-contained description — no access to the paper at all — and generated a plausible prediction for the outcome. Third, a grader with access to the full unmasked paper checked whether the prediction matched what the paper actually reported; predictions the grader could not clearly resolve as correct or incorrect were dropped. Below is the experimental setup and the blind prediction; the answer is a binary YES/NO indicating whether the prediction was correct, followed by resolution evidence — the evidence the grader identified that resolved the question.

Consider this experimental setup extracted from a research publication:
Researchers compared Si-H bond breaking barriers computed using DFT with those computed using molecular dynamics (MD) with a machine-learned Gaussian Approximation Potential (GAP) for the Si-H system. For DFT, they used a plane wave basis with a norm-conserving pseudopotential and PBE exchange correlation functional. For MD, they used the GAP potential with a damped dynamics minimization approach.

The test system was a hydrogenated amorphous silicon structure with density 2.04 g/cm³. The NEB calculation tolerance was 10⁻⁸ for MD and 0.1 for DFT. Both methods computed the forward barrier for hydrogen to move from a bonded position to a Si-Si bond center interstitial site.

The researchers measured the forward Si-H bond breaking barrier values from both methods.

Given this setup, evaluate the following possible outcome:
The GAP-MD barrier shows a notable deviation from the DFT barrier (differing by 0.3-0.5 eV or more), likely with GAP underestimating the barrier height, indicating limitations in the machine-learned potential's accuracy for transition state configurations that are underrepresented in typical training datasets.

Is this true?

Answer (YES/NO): NO